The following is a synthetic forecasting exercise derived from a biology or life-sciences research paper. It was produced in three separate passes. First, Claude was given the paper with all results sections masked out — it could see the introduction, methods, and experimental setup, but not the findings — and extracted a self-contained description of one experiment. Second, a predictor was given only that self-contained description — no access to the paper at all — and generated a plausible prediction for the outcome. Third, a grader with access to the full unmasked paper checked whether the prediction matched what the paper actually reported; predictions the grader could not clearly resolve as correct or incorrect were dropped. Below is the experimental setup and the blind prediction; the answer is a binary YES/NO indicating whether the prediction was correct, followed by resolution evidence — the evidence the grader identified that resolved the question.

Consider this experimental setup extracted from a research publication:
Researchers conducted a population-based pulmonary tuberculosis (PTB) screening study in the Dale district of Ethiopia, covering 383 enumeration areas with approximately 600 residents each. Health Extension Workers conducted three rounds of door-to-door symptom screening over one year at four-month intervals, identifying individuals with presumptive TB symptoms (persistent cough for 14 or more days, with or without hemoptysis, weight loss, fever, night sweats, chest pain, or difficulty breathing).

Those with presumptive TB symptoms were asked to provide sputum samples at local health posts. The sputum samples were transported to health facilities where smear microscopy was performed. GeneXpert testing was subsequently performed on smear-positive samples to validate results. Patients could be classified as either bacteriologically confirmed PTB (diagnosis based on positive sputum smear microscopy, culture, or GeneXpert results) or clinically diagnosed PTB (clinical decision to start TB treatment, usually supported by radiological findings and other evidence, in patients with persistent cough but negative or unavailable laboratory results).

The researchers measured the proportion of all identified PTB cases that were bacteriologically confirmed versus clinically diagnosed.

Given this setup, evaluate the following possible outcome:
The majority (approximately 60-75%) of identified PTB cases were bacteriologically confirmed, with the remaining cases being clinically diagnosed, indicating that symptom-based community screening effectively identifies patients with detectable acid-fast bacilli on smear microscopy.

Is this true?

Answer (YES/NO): NO